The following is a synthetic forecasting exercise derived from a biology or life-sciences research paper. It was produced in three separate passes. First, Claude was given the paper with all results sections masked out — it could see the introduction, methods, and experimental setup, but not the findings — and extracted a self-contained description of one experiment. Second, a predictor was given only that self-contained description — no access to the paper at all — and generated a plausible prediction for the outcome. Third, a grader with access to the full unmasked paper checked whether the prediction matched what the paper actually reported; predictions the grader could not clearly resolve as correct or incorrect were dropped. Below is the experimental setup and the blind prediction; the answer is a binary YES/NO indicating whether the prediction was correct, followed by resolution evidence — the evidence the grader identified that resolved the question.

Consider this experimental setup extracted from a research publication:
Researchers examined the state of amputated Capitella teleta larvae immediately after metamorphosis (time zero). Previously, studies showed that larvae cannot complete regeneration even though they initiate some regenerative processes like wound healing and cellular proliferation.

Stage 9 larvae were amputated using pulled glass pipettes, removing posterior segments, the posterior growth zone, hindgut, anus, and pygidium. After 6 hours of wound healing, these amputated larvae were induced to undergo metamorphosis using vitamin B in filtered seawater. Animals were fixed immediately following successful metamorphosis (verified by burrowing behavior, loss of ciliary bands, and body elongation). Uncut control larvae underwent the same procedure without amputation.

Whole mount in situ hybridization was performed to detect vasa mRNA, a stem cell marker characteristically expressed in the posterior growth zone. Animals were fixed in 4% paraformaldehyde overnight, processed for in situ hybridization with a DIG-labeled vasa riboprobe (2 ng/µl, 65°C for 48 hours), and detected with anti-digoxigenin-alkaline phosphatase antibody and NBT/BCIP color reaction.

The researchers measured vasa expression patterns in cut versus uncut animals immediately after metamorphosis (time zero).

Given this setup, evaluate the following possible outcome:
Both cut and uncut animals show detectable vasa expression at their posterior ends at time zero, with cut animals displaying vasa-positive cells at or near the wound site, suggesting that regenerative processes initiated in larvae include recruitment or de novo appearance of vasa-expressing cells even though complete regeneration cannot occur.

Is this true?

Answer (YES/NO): NO